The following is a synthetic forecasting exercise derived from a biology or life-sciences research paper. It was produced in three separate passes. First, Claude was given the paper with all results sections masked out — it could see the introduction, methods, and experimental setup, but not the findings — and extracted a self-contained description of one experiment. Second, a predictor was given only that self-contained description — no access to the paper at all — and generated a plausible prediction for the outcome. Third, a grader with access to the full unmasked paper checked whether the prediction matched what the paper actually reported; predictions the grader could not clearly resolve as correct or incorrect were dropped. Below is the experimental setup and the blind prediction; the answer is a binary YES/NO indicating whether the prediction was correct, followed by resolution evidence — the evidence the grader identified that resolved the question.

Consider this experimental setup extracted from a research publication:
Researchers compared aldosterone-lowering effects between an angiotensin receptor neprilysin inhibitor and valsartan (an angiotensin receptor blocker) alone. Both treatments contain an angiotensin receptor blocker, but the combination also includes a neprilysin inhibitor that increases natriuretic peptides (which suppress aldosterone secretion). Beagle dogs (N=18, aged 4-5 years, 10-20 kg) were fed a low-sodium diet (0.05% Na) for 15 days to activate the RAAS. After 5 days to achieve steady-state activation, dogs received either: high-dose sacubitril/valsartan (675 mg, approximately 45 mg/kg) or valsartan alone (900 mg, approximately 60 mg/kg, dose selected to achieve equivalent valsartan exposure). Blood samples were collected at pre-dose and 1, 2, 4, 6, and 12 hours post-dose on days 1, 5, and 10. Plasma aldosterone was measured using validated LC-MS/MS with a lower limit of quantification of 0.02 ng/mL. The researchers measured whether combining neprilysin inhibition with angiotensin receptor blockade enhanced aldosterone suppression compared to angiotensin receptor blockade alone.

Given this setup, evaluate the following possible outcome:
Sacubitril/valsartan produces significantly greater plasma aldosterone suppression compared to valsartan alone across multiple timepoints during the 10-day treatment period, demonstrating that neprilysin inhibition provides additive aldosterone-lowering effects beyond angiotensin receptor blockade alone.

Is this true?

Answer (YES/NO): NO